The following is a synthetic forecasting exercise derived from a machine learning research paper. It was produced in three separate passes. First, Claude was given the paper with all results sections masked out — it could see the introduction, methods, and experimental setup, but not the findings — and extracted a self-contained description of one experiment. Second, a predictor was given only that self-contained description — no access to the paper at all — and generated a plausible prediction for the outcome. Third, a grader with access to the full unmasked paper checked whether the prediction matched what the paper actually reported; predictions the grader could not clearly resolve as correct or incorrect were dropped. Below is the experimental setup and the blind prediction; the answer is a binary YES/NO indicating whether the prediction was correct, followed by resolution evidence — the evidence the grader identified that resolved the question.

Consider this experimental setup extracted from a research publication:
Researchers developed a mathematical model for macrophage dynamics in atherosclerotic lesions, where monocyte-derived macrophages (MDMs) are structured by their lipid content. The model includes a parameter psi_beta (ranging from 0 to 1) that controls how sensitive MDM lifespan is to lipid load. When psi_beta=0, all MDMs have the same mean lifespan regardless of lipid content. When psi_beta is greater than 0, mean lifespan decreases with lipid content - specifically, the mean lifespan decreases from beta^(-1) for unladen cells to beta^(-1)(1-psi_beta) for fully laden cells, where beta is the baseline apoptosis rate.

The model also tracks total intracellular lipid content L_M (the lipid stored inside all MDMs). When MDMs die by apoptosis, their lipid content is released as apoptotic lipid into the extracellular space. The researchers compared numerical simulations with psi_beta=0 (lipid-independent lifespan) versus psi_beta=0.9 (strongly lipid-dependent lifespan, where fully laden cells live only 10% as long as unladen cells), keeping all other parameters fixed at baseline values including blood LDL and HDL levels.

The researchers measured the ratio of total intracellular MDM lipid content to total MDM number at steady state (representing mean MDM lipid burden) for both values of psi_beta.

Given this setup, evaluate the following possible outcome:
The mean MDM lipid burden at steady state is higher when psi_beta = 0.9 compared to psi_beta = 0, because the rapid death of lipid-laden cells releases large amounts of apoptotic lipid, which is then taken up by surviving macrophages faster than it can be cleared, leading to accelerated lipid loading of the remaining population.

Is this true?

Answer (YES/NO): NO